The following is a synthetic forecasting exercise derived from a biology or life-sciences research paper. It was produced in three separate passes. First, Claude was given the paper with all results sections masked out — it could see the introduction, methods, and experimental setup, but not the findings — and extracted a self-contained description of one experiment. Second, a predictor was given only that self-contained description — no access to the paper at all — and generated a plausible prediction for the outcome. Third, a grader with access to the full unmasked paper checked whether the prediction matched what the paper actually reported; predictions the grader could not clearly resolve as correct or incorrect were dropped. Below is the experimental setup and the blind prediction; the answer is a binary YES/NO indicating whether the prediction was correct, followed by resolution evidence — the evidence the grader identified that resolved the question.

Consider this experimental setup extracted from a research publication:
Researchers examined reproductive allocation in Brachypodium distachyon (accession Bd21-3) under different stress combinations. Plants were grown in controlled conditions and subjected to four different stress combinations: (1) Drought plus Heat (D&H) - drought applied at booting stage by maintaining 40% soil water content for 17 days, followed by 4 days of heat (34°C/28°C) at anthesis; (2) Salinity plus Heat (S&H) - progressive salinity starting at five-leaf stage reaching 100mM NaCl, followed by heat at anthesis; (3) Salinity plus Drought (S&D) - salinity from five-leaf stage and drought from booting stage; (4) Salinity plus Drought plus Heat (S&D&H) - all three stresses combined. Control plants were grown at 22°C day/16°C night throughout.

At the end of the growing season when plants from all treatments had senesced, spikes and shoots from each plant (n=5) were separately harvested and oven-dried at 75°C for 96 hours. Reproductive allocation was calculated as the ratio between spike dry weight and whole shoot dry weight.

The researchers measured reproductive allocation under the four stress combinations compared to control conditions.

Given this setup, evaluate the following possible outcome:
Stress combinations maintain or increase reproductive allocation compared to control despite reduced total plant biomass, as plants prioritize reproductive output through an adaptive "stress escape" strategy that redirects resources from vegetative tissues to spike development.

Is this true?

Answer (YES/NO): NO